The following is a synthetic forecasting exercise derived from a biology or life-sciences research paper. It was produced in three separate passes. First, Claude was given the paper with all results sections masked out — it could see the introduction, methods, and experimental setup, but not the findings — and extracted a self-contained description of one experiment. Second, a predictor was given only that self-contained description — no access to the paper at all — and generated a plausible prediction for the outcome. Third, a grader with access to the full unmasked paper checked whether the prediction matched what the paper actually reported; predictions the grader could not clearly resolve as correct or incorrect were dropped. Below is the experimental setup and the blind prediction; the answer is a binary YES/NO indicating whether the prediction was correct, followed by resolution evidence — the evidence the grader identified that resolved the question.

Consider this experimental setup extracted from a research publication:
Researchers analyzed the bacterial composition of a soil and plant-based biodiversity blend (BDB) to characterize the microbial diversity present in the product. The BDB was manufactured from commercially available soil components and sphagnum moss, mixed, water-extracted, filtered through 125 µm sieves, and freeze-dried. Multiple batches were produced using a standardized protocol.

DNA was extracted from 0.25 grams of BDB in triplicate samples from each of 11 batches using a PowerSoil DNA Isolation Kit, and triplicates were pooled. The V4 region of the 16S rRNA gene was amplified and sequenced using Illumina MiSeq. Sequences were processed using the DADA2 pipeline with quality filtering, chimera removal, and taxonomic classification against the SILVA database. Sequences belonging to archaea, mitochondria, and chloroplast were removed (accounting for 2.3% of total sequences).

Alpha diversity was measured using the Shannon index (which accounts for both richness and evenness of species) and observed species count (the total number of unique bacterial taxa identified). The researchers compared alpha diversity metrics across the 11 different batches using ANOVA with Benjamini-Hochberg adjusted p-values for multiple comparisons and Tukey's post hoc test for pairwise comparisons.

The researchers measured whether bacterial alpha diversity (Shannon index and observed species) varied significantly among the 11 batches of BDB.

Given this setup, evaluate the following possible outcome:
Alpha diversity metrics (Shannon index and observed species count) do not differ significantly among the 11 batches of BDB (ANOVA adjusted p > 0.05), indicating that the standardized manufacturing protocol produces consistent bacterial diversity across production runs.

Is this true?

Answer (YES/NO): NO